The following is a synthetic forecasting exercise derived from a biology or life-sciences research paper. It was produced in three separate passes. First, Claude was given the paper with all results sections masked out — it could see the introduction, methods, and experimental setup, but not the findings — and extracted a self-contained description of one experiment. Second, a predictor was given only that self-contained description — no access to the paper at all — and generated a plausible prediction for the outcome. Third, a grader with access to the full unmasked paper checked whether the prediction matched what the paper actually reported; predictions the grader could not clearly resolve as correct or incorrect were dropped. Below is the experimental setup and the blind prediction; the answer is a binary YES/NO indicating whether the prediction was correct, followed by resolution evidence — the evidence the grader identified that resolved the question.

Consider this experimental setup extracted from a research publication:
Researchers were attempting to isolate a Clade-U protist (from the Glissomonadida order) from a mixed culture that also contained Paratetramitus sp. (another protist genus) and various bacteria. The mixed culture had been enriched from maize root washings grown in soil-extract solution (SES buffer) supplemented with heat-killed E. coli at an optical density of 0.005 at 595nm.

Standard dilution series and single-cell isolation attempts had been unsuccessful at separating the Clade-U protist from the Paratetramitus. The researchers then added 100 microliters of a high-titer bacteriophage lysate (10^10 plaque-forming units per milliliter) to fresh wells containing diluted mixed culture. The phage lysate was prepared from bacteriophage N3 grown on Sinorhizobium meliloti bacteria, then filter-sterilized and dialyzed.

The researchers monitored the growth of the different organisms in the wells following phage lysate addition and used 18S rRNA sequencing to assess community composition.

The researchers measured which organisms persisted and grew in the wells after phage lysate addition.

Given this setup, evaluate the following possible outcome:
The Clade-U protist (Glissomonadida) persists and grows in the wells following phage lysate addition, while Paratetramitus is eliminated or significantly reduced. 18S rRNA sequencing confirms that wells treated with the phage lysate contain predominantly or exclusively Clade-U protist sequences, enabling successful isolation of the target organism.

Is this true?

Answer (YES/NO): YES